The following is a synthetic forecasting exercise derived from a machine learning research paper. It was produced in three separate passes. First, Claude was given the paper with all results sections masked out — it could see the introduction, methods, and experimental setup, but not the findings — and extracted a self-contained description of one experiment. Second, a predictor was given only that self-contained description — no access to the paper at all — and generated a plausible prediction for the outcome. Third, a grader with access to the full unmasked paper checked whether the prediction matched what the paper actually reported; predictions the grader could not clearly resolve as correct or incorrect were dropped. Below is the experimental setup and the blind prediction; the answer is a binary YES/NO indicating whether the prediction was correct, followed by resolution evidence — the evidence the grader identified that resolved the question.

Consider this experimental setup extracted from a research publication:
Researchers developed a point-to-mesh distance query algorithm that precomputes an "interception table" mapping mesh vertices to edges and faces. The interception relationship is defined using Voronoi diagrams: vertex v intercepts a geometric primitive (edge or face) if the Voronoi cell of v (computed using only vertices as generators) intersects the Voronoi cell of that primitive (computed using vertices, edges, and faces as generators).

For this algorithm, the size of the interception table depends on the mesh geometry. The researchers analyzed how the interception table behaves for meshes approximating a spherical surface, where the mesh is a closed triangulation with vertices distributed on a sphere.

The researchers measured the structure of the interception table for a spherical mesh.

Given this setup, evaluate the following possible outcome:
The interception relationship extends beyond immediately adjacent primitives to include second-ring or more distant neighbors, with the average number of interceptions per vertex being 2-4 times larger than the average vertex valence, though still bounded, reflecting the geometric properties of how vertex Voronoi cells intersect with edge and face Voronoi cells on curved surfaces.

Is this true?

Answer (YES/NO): NO